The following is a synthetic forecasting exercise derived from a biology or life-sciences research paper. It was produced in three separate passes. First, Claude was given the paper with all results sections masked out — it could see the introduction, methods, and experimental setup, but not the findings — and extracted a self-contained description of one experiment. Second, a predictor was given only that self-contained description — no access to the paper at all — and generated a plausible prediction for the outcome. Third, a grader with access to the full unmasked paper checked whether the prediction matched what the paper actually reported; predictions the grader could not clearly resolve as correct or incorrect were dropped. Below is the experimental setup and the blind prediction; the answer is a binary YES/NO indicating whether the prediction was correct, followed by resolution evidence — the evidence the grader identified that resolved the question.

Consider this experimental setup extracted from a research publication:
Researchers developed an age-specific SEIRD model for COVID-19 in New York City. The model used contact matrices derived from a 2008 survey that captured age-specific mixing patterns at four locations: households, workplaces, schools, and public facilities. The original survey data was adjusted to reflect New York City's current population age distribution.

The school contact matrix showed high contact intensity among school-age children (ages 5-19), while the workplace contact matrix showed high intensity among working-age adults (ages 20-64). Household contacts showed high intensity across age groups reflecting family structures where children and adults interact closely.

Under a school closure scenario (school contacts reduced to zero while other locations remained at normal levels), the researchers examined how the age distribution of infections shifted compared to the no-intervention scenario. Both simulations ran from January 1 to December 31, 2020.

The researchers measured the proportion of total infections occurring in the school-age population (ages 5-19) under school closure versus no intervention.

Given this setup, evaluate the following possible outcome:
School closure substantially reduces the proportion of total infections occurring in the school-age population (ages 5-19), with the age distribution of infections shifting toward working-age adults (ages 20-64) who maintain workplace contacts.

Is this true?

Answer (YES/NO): NO